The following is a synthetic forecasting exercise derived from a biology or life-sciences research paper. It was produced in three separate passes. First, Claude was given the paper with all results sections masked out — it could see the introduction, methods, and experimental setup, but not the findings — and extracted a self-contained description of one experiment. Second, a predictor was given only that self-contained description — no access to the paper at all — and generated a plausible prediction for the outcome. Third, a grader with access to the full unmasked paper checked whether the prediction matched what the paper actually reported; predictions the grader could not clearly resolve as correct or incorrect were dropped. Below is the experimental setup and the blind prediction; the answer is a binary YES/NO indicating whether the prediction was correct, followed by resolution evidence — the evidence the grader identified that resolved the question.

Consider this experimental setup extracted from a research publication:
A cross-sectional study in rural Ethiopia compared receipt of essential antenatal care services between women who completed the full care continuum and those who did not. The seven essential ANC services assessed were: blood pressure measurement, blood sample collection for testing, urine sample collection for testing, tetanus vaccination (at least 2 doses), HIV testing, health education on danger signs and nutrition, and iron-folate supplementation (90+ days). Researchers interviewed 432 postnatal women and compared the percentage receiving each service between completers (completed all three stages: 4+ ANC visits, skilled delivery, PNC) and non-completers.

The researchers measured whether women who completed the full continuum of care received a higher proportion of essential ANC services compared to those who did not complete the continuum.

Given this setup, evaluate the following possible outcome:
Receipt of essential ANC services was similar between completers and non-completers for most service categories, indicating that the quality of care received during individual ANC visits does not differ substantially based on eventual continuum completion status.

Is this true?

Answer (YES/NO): NO